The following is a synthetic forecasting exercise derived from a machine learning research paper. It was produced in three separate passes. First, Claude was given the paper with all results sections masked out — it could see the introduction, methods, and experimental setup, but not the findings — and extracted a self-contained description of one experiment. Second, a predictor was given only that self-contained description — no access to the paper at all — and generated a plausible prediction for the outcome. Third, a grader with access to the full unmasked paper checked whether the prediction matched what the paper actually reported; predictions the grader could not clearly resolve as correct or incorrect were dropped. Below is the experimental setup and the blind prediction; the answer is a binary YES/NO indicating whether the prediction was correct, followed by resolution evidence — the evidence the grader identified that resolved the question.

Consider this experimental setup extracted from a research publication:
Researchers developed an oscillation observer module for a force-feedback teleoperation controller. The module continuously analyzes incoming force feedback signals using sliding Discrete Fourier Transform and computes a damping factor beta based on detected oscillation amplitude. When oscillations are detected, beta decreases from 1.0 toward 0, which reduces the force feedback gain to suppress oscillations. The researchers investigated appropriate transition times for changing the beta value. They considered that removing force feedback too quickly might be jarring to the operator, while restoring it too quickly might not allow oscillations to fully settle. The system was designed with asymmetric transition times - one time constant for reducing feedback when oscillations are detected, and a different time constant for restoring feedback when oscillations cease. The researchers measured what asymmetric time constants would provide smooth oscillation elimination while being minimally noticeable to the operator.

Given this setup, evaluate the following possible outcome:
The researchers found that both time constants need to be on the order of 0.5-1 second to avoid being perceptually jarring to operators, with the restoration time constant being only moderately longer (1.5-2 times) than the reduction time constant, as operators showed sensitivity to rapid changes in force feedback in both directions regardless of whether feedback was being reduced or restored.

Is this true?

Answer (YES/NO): NO